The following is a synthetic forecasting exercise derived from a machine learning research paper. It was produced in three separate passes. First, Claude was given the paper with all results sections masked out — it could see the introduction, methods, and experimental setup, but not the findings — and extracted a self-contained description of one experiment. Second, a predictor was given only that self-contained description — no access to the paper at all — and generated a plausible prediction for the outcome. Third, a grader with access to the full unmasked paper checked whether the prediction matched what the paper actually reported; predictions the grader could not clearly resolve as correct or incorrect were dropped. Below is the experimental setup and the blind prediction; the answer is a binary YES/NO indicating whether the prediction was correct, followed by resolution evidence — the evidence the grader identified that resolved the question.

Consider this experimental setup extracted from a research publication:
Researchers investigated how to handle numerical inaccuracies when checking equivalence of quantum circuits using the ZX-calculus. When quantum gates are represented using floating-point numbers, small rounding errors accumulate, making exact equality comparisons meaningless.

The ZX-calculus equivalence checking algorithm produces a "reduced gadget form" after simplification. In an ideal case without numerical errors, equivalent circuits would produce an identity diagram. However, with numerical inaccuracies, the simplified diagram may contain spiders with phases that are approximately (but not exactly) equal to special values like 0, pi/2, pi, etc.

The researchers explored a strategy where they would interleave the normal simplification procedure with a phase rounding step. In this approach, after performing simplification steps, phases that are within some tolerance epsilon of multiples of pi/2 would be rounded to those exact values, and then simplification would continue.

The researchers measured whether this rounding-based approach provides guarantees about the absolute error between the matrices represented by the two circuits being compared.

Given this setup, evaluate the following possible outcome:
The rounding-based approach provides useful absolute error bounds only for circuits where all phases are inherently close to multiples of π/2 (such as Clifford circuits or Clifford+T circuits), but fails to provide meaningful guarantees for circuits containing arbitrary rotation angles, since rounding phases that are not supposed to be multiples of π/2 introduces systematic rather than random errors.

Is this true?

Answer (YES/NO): NO